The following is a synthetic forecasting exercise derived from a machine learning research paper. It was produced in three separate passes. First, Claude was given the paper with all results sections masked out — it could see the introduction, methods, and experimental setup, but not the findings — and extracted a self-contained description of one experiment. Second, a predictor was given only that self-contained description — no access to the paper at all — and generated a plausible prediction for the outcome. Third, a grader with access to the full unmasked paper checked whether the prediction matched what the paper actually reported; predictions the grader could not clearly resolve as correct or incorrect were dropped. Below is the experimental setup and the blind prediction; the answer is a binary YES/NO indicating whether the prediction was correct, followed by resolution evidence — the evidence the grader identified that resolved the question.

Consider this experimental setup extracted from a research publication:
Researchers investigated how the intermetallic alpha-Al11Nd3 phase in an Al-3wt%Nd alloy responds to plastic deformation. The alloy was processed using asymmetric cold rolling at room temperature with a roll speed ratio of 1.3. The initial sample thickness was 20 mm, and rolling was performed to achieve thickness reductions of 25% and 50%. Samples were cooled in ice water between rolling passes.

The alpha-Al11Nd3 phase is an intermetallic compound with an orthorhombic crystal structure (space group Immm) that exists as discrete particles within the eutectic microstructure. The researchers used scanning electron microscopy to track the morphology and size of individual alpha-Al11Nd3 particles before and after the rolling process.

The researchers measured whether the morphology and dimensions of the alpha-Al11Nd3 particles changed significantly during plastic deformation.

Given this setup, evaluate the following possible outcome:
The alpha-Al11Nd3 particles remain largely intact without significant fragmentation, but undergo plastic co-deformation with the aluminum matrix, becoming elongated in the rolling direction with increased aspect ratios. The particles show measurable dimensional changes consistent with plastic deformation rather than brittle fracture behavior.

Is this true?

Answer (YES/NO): NO